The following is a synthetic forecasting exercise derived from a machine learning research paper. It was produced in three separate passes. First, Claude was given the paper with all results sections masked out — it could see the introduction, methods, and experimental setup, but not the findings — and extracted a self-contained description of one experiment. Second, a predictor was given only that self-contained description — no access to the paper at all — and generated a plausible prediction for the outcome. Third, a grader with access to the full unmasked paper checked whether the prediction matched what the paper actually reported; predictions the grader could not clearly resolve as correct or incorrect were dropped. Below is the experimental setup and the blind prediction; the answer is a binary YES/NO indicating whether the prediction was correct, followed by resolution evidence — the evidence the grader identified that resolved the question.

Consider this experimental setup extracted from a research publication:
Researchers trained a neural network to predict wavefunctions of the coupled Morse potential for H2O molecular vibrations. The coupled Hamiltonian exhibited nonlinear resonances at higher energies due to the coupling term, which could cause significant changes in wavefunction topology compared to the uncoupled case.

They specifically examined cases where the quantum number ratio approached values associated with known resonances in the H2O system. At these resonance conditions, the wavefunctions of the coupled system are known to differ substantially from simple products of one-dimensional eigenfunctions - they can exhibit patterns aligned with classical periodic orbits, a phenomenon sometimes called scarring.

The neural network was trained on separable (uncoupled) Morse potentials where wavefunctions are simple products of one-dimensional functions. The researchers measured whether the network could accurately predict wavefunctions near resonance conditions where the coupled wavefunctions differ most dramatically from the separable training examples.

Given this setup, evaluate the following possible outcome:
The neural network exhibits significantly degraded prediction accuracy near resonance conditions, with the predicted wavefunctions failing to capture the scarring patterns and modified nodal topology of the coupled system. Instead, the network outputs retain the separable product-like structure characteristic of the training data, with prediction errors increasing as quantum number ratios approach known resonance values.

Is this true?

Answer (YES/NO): NO